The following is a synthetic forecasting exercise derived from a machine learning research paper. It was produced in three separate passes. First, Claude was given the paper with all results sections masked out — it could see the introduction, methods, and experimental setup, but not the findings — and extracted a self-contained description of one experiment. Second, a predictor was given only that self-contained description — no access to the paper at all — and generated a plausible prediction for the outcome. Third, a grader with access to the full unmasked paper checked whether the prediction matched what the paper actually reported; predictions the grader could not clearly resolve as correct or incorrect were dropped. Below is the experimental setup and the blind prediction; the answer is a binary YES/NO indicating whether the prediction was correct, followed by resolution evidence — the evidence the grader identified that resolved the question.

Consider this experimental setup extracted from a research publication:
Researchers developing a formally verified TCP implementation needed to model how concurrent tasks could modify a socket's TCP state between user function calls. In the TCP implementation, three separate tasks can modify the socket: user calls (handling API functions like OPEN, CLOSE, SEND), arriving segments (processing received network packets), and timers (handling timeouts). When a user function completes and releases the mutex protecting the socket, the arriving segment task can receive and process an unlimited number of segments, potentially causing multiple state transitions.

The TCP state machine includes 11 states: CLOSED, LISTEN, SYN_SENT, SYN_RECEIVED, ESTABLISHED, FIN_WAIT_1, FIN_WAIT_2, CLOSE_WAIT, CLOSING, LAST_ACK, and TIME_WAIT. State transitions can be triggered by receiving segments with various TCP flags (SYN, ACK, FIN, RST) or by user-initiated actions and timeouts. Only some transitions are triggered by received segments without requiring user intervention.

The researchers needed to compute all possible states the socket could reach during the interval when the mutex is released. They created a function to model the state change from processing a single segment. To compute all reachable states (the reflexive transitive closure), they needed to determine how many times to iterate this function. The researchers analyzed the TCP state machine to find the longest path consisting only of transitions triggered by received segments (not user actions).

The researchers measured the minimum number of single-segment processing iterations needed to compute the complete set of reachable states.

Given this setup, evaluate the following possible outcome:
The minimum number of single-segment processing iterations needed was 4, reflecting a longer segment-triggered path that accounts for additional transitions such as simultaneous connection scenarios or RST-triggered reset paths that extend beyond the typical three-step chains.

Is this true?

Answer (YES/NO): NO